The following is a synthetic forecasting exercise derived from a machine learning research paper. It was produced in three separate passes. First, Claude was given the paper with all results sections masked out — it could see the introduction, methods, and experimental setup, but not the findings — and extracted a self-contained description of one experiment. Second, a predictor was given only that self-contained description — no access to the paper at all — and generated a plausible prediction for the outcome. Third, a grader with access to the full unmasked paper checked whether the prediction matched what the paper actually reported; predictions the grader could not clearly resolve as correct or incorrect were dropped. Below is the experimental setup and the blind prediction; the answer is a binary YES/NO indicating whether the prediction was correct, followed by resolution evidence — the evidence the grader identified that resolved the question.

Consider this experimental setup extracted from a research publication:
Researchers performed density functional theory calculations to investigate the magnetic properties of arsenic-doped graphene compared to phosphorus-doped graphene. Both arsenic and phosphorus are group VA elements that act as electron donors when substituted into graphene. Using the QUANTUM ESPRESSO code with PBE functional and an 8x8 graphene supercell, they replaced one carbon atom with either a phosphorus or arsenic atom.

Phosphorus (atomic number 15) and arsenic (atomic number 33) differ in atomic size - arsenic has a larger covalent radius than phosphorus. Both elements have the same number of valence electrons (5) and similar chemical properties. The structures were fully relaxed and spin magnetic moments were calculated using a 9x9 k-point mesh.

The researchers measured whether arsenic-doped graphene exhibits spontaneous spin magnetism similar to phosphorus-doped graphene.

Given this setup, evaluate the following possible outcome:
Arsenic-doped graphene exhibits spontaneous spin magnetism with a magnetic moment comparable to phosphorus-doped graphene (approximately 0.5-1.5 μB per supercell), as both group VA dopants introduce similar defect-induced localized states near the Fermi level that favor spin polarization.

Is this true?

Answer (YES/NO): YES